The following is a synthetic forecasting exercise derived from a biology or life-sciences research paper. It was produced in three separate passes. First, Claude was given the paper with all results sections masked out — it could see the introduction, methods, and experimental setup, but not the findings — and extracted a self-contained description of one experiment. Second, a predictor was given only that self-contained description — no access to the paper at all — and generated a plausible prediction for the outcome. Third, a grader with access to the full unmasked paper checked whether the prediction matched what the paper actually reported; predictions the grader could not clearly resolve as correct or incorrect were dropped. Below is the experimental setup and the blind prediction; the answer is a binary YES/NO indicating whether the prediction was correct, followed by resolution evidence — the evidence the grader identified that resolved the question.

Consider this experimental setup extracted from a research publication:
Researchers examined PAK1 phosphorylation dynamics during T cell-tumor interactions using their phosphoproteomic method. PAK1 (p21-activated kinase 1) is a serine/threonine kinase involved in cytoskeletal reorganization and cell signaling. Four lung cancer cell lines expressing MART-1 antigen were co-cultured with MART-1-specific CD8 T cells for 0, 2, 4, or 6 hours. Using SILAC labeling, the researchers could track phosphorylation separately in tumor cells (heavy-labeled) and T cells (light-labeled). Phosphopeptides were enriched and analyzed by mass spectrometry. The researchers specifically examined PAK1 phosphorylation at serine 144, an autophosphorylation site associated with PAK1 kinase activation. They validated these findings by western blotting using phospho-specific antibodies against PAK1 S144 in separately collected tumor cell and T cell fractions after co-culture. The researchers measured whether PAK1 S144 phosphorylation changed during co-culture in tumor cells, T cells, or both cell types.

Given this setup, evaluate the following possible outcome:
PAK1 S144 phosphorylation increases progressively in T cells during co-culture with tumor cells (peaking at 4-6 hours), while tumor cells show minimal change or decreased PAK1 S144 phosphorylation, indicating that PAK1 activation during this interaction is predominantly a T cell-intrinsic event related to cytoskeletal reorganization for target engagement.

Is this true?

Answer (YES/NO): NO